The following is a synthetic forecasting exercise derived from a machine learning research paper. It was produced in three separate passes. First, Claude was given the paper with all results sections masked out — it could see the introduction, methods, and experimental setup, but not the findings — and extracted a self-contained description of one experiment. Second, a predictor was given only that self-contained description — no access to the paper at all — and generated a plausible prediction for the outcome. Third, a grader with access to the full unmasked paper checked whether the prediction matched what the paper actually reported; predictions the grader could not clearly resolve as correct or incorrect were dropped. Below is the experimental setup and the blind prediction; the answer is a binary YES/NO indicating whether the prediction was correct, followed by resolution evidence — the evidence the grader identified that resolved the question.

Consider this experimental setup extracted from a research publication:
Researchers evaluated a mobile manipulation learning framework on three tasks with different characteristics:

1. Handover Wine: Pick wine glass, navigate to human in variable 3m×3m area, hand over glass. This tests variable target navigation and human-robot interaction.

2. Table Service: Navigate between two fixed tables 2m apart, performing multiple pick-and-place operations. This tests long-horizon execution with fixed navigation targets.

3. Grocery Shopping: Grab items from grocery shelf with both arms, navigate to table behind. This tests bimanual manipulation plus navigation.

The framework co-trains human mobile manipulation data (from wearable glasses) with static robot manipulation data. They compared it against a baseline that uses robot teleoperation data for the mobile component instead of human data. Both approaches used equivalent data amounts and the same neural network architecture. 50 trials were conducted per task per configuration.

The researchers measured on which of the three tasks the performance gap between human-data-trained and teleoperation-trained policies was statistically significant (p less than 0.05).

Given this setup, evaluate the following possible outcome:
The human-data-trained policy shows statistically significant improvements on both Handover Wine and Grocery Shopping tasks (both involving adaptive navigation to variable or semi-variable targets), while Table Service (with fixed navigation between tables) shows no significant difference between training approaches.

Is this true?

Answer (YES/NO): YES